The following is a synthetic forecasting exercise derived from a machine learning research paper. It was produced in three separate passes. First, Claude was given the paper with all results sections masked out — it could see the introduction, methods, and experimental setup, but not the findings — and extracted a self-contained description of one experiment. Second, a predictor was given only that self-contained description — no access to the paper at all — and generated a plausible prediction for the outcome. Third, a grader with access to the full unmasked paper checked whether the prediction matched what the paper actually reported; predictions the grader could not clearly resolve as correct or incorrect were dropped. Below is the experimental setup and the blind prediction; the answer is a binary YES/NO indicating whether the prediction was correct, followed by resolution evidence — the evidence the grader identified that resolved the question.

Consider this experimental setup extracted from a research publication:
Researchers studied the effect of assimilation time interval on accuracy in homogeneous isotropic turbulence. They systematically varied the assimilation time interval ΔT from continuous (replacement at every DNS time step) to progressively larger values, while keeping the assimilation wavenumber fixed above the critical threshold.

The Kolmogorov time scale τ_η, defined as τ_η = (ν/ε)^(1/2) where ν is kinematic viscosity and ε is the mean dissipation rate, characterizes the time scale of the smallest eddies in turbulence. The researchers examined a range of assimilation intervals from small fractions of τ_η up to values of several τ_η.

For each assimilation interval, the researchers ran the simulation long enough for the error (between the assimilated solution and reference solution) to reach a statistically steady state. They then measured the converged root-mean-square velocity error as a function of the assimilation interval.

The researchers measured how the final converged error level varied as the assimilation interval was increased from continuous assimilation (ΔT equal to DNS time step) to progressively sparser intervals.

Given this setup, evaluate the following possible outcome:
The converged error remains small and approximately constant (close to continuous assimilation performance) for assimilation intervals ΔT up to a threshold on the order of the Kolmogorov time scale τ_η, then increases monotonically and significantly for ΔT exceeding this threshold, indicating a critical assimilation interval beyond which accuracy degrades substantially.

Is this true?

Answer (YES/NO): YES